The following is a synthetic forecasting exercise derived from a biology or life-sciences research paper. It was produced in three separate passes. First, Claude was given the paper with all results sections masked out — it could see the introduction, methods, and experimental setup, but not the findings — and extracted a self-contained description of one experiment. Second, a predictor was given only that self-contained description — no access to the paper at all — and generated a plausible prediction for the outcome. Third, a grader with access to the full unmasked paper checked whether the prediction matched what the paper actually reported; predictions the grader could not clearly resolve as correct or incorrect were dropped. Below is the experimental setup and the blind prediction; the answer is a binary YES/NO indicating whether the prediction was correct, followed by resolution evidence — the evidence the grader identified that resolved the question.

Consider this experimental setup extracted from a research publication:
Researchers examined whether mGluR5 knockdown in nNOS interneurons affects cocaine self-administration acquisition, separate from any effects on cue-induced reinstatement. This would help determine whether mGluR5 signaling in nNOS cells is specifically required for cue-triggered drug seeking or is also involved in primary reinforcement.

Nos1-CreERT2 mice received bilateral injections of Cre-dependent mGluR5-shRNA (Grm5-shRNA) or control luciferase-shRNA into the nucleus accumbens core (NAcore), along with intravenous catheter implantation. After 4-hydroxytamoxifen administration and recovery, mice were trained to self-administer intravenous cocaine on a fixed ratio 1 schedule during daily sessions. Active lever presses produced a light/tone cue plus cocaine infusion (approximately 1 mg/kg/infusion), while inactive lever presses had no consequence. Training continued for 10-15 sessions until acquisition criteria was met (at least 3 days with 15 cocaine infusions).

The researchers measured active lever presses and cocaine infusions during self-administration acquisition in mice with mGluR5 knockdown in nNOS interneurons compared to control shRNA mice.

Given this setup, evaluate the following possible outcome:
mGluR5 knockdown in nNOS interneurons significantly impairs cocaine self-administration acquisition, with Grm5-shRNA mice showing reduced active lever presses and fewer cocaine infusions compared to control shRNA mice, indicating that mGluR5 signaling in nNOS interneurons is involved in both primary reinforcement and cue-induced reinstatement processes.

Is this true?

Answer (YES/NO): NO